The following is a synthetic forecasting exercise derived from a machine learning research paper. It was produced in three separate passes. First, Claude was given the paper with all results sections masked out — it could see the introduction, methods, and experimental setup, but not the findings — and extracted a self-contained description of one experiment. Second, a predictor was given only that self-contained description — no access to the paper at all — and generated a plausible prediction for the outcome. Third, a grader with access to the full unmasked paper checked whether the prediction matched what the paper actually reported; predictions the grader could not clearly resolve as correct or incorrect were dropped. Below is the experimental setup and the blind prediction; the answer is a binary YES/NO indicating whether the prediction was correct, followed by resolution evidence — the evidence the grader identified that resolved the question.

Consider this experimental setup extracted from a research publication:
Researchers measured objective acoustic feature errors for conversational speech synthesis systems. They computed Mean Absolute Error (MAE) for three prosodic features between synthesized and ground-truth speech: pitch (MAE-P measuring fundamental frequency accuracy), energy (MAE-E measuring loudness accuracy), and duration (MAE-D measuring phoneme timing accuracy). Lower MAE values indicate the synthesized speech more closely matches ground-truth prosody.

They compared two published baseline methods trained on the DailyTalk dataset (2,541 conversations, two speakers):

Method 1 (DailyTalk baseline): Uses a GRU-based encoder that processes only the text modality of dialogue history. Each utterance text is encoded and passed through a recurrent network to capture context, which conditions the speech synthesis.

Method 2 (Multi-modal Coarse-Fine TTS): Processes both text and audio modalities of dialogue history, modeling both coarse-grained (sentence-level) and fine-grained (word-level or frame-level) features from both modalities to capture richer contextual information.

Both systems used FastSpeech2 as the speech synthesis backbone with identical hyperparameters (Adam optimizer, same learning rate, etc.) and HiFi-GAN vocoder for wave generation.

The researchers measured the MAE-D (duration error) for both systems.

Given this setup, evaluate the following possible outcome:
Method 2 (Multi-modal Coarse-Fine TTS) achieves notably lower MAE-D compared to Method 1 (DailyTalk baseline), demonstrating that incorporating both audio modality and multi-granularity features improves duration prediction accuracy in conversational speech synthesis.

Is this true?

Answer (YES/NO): YES